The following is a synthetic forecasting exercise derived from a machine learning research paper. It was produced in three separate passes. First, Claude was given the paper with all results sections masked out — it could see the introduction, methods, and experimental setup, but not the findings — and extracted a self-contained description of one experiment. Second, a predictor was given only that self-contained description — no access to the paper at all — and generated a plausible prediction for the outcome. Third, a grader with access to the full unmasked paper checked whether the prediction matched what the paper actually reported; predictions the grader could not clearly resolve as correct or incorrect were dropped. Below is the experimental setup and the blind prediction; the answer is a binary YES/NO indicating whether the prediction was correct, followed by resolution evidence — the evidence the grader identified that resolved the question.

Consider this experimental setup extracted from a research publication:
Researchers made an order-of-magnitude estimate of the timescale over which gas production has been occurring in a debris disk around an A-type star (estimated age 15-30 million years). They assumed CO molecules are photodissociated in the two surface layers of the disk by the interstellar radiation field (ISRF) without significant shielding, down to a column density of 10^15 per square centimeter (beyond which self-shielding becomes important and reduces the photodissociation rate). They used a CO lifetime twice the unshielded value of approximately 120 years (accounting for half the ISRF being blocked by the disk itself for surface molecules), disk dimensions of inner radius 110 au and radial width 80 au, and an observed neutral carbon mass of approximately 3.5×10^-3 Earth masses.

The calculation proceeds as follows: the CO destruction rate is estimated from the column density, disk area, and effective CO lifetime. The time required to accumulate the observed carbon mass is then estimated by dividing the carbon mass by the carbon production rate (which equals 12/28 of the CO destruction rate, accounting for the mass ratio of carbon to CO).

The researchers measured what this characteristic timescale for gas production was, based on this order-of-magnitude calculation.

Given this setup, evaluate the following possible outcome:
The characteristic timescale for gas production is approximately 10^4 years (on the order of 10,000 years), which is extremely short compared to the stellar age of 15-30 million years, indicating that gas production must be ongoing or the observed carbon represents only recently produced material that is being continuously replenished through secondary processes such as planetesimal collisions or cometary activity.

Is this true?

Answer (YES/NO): YES